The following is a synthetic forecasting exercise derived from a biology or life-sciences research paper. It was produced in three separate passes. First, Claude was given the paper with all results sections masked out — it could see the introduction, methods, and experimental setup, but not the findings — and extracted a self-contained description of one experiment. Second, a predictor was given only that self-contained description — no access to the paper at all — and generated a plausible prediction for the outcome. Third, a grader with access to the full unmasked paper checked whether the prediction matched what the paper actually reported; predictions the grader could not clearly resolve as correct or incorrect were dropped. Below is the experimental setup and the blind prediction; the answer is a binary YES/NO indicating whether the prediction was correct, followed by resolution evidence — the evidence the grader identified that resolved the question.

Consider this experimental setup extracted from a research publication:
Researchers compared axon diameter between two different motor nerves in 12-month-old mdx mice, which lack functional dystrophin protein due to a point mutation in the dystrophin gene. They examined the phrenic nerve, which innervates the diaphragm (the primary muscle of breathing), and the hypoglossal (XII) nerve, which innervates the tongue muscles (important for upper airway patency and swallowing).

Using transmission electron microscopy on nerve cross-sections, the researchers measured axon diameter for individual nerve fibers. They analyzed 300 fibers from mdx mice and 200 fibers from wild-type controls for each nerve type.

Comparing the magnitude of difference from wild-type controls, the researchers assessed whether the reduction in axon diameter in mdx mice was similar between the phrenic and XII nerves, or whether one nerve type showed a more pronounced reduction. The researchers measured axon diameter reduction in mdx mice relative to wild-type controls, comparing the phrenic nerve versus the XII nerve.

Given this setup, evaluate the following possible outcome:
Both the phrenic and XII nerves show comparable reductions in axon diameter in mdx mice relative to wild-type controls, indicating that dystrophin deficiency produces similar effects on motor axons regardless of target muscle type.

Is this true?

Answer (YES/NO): YES